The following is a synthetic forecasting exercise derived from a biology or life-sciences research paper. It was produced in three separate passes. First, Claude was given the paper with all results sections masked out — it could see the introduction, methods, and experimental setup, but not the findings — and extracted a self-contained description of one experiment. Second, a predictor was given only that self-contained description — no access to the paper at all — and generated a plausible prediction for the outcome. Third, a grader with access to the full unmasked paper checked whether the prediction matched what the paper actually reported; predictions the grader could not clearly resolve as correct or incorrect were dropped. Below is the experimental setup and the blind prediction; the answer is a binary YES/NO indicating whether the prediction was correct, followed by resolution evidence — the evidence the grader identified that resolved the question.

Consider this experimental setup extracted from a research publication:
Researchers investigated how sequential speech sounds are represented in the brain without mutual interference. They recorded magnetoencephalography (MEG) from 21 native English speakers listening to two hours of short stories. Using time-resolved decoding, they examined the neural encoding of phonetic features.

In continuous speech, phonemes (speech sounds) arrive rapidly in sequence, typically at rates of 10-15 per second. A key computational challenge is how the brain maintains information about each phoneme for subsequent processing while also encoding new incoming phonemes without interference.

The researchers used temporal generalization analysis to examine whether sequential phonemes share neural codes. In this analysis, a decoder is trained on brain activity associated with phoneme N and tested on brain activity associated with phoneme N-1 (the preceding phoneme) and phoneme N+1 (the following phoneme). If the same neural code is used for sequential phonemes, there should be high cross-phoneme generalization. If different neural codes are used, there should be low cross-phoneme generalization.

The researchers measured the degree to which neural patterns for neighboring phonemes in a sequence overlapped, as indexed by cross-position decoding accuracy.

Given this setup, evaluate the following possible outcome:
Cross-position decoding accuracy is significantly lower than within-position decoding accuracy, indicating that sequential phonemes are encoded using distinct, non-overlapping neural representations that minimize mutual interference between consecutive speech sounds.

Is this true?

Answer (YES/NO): YES